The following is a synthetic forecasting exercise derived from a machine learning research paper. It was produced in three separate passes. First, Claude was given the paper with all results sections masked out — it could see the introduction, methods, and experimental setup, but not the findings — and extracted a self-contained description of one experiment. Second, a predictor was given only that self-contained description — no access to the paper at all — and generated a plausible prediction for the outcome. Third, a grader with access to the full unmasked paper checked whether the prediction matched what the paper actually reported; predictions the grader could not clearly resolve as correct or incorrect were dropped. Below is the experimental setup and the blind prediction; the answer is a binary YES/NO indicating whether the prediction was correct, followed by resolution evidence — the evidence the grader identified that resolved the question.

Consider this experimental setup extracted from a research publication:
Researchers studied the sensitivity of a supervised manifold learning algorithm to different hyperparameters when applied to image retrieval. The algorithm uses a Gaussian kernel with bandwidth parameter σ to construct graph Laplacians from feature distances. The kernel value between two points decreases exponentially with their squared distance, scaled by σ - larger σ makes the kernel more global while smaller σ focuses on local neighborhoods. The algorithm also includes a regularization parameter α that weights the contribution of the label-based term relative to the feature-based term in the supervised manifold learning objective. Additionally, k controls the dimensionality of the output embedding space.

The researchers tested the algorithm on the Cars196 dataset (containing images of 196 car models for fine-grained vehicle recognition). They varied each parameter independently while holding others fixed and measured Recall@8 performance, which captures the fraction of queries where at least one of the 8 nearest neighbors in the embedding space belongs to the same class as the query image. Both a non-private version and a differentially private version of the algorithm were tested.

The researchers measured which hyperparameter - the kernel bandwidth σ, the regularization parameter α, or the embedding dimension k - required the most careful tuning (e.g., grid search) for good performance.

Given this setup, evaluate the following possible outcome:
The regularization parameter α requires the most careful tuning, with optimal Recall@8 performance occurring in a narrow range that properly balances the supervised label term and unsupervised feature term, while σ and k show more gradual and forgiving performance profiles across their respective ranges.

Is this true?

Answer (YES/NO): NO